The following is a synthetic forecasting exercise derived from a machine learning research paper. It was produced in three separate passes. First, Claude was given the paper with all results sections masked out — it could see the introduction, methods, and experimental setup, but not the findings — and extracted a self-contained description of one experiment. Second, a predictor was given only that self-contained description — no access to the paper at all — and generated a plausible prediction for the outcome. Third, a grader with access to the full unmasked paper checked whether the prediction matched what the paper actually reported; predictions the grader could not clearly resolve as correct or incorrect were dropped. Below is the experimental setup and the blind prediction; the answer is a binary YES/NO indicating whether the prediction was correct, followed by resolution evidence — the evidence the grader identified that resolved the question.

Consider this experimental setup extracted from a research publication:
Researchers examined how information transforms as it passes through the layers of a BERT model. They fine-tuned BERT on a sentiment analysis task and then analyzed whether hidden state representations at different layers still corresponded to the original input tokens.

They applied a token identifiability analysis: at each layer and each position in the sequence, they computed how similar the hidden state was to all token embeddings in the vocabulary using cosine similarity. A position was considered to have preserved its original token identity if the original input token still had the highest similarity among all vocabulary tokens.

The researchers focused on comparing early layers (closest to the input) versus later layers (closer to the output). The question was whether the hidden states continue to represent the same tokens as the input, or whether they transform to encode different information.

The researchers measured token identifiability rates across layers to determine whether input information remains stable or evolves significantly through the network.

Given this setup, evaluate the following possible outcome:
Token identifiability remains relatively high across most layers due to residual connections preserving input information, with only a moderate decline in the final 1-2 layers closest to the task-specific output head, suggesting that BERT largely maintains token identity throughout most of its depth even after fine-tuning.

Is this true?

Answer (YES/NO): NO